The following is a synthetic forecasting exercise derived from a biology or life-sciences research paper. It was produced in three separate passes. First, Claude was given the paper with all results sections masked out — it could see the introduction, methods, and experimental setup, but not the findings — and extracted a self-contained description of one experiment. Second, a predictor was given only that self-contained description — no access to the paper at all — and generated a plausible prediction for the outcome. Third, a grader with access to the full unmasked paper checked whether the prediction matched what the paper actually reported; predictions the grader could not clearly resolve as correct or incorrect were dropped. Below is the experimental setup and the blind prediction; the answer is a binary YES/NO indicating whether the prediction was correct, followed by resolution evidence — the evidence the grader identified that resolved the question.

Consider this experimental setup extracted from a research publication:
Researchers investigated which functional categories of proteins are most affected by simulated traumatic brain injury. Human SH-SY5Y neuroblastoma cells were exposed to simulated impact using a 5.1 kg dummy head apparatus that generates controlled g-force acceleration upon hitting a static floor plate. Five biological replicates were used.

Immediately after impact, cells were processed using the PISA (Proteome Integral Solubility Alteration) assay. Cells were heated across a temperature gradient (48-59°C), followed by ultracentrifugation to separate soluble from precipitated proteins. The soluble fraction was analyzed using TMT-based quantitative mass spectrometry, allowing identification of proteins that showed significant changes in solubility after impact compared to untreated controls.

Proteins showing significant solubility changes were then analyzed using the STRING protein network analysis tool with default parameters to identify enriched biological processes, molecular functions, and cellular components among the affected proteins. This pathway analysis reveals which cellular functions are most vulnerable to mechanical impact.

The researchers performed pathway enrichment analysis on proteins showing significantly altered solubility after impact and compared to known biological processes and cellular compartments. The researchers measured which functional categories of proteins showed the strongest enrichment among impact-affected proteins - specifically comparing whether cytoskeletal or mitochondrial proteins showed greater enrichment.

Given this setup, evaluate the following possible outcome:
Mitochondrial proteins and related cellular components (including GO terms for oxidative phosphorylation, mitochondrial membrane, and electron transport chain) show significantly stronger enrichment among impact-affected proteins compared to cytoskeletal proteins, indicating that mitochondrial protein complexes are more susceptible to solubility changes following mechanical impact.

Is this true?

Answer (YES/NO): NO